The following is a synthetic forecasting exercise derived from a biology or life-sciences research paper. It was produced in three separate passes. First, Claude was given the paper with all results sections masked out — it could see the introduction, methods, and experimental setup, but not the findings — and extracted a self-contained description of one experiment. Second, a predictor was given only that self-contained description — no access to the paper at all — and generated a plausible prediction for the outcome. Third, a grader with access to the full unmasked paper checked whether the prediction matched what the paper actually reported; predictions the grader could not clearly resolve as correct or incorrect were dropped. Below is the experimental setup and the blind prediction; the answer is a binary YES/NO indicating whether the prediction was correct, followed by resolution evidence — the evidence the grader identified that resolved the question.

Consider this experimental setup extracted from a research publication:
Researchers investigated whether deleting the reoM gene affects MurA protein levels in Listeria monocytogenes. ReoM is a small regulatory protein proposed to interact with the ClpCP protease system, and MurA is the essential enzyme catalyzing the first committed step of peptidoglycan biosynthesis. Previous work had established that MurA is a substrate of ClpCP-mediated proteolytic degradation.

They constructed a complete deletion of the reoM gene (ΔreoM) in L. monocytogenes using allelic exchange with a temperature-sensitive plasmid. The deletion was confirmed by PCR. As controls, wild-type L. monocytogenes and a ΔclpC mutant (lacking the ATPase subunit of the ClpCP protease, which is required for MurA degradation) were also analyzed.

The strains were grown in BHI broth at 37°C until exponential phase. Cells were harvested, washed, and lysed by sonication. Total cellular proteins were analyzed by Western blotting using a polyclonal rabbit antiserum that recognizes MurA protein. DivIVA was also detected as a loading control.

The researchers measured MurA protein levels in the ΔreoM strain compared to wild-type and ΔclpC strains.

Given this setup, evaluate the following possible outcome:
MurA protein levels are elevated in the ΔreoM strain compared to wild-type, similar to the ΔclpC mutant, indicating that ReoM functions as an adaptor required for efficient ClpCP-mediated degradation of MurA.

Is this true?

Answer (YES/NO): YES